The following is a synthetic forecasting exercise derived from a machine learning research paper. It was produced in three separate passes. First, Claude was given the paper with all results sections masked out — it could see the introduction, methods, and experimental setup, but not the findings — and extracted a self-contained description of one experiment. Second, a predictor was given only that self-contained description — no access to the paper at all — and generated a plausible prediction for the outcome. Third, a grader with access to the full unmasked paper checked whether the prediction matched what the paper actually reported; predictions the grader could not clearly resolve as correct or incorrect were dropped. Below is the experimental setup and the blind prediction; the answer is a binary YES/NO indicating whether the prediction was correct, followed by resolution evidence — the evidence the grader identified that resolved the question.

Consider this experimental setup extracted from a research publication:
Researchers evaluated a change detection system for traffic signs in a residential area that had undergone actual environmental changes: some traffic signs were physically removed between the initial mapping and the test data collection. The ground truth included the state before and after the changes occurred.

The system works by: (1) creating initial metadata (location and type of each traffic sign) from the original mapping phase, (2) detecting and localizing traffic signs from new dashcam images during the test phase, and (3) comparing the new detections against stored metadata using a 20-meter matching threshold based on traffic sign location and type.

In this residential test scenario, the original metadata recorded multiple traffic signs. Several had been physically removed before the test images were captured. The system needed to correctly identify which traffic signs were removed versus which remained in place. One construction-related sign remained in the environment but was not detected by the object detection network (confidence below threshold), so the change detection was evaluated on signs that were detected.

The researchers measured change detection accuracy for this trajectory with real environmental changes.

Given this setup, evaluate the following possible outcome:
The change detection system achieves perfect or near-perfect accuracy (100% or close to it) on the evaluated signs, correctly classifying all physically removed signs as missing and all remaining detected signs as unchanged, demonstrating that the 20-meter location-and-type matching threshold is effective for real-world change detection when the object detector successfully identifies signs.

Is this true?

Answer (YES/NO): YES